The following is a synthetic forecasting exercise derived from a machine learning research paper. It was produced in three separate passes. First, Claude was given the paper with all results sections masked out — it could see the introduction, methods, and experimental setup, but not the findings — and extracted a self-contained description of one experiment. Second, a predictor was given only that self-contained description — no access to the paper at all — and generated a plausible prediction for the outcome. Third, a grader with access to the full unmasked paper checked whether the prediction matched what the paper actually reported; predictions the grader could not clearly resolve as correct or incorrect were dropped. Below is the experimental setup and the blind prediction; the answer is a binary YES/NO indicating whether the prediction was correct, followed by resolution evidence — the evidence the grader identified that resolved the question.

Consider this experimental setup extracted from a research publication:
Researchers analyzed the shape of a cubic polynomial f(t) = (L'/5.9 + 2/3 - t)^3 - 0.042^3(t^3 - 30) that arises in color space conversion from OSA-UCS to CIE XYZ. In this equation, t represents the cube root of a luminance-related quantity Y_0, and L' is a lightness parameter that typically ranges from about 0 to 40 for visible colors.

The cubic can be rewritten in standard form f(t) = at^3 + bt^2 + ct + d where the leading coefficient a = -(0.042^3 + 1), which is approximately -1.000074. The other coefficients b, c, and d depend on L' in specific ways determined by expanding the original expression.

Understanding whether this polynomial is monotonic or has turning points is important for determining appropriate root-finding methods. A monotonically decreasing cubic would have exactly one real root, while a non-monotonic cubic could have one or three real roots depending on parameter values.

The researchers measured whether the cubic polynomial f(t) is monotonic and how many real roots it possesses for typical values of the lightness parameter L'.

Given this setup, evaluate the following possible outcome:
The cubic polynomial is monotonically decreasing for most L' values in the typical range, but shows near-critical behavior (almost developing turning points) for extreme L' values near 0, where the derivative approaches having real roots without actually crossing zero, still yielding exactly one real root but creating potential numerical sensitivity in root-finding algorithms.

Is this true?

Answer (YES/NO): NO